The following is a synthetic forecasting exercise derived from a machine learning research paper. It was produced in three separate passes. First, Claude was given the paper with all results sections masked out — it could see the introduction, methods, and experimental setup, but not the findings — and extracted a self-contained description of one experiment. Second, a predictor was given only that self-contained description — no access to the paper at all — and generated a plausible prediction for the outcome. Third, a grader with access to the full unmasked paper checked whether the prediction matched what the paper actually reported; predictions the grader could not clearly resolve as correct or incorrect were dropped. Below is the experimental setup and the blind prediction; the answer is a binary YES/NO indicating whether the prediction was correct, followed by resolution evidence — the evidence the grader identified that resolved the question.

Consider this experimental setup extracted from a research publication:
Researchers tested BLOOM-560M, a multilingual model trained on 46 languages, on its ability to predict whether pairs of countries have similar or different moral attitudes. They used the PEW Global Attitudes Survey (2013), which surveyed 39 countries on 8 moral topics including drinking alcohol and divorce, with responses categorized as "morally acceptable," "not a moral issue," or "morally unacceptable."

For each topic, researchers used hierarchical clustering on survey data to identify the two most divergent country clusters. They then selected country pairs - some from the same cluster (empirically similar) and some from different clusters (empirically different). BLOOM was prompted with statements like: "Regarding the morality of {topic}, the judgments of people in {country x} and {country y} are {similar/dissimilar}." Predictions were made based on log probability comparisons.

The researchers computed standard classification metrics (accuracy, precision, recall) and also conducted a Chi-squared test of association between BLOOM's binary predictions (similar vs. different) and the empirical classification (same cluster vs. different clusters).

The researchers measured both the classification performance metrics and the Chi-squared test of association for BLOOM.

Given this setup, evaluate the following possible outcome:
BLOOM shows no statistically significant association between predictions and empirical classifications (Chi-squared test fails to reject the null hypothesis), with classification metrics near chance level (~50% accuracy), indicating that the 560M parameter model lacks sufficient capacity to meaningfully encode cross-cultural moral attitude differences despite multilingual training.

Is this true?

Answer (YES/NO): NO